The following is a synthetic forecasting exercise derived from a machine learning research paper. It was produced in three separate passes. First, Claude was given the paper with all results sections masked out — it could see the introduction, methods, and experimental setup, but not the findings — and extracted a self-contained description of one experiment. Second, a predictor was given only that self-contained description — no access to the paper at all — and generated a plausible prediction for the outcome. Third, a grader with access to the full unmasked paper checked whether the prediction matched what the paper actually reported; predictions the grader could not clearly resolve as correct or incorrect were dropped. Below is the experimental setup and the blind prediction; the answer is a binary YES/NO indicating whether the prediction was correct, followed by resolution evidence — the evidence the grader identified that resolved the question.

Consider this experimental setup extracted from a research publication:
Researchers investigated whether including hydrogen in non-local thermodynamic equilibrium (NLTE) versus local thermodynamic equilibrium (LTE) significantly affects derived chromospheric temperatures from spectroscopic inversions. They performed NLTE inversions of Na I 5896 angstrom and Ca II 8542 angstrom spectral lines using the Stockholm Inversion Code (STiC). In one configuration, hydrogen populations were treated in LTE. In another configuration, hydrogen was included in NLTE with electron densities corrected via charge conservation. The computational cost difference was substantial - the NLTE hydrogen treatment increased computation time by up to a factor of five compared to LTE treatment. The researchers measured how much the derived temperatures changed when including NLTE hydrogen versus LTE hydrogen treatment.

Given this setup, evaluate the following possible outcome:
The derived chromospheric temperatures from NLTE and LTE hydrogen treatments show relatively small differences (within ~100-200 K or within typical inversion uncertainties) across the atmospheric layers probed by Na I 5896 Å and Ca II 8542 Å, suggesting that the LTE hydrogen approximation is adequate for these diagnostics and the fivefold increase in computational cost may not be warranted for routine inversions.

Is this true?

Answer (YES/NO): YES